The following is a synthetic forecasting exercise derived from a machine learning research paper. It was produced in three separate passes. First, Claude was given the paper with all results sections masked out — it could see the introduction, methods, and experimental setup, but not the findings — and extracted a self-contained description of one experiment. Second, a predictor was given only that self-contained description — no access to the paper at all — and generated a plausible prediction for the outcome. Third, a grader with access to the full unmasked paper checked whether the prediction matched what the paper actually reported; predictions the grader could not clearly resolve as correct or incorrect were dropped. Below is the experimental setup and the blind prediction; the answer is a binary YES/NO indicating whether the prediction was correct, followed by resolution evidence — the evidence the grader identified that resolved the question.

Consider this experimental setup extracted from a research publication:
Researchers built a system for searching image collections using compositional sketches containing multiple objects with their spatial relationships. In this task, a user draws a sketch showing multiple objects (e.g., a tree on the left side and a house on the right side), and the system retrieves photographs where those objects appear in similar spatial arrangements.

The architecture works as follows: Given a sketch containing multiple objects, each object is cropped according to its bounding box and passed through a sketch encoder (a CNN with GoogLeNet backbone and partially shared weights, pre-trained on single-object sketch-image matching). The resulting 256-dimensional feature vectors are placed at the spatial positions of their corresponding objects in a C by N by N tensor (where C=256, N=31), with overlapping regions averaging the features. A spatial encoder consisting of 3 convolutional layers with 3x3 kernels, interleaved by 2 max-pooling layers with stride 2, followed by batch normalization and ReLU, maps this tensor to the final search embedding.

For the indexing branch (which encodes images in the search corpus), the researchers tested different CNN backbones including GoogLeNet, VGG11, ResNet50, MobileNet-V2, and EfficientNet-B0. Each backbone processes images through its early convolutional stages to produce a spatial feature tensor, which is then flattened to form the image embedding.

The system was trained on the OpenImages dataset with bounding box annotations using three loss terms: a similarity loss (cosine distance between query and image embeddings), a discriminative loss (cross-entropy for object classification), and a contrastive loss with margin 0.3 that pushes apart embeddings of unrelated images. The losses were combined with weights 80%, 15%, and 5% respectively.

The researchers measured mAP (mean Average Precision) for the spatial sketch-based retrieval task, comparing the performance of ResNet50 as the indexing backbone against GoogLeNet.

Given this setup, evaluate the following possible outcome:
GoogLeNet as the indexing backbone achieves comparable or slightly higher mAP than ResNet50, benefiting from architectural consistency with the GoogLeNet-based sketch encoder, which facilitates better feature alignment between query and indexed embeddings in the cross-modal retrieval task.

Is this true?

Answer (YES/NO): NO